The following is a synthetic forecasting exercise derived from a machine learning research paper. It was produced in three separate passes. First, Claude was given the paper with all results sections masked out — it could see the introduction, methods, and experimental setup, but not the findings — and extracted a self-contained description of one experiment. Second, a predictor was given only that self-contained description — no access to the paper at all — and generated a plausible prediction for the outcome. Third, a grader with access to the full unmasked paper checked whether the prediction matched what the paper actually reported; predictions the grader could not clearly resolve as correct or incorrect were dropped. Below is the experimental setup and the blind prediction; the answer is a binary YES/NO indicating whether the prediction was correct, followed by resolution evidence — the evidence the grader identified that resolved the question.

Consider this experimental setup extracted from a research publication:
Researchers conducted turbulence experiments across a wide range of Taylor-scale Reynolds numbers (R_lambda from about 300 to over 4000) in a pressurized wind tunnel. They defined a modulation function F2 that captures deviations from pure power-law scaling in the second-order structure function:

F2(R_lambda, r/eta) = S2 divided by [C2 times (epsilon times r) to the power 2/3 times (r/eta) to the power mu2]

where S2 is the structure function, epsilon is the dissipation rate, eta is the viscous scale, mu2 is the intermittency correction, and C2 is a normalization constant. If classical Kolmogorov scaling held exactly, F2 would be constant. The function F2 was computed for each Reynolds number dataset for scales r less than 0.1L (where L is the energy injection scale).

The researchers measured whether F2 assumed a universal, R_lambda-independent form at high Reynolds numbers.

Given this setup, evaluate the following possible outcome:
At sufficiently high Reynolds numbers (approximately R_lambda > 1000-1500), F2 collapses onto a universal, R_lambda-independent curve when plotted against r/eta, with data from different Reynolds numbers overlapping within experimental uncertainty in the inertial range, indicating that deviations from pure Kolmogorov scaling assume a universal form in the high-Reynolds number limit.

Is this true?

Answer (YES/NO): YES